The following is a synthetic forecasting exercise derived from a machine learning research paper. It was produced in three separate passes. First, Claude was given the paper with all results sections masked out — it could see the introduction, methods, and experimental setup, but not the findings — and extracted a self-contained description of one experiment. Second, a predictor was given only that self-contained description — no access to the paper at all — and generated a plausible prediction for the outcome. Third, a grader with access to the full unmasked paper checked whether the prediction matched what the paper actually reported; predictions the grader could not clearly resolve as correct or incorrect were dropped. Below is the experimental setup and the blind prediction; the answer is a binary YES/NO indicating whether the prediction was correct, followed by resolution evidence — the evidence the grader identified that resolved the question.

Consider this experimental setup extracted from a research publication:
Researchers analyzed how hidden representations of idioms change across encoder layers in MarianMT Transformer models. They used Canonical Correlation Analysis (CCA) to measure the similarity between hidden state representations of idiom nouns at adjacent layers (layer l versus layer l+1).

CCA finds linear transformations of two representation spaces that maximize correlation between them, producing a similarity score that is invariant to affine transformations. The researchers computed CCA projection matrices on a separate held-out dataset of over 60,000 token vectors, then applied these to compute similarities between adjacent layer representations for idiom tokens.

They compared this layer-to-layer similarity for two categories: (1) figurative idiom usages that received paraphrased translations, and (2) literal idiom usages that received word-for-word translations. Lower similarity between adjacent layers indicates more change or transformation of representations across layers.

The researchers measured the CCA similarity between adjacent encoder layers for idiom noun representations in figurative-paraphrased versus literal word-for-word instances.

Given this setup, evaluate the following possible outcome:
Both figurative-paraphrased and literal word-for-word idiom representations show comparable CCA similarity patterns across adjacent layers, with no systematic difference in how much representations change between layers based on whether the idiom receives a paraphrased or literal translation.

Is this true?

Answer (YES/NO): NO